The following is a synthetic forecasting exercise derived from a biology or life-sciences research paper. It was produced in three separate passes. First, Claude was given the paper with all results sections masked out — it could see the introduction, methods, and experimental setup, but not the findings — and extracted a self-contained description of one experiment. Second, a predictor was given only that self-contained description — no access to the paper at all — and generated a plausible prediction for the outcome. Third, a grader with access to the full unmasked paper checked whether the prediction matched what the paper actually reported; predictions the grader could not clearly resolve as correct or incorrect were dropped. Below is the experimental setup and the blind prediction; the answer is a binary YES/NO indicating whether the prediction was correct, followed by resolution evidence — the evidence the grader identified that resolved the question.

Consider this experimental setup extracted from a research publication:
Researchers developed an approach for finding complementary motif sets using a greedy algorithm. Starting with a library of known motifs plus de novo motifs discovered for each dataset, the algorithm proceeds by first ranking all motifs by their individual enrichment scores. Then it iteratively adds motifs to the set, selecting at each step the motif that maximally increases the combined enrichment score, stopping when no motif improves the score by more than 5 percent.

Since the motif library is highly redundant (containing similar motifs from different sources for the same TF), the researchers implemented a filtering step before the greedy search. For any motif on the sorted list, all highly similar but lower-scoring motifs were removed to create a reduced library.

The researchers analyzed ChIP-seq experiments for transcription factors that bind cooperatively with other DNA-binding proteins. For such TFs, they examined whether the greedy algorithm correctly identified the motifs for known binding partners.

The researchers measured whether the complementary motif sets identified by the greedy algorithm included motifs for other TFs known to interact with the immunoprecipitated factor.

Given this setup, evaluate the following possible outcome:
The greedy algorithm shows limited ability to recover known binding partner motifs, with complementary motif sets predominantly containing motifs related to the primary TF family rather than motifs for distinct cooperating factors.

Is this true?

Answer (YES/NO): NO